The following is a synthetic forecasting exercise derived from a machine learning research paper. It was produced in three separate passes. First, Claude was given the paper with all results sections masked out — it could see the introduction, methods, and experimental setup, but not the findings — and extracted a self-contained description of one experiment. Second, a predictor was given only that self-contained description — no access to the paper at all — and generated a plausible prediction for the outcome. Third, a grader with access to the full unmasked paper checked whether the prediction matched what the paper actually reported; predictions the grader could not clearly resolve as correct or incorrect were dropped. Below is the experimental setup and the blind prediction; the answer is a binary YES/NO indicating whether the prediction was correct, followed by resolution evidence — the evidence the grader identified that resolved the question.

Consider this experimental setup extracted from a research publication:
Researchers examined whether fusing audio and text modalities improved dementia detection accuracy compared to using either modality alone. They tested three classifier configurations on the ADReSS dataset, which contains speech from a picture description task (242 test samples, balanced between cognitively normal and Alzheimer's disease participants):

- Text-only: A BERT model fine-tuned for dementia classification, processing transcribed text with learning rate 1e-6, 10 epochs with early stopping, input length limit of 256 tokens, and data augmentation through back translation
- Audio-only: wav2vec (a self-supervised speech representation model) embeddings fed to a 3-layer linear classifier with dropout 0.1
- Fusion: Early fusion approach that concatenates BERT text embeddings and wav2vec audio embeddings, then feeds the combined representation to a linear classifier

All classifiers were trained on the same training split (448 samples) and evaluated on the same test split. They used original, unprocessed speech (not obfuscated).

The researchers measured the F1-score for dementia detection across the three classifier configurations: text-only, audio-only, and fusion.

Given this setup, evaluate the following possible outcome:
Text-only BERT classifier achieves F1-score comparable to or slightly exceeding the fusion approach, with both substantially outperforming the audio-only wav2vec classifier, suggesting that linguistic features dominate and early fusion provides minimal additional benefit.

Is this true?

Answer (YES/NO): NO